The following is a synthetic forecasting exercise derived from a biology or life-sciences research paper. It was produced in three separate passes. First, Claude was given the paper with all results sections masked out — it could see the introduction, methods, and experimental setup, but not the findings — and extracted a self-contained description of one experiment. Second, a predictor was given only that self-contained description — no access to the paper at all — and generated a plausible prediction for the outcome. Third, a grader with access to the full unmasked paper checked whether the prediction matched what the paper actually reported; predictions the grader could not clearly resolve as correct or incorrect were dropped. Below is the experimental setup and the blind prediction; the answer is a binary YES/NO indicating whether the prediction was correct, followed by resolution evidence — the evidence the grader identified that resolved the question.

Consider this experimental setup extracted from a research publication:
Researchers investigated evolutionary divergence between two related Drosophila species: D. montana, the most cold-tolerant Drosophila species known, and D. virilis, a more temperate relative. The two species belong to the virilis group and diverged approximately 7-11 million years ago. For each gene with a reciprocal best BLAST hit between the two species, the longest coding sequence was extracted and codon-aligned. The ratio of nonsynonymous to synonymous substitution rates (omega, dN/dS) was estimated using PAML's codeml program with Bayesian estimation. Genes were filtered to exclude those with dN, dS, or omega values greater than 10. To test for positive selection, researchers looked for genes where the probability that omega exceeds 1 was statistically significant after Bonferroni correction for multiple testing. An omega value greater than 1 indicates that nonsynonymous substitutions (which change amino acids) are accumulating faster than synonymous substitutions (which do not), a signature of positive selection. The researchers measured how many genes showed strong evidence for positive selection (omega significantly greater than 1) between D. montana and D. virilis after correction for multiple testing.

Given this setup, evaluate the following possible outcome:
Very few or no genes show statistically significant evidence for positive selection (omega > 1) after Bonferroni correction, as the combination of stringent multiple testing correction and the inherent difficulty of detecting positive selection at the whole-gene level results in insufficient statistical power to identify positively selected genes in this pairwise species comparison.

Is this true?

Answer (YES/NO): YES